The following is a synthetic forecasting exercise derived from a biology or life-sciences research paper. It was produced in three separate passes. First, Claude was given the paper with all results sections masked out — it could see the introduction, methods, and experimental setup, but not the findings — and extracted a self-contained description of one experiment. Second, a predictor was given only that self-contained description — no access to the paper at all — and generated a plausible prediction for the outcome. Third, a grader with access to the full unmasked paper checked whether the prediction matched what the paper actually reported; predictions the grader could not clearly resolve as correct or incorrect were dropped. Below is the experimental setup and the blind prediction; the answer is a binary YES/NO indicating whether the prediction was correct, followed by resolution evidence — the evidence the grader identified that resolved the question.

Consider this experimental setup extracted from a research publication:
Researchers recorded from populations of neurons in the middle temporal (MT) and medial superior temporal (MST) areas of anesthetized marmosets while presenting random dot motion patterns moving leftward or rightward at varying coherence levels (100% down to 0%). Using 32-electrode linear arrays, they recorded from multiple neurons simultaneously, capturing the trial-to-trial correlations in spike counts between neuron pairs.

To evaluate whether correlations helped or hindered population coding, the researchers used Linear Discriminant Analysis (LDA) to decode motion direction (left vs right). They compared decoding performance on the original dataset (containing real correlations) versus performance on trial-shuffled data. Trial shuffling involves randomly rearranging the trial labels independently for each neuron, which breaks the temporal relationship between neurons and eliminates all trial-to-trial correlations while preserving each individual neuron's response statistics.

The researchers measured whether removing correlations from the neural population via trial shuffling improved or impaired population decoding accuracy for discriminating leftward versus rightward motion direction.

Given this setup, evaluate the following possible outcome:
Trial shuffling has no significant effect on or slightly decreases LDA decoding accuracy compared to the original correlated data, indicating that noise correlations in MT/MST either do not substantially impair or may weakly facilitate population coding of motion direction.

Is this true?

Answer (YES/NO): NO